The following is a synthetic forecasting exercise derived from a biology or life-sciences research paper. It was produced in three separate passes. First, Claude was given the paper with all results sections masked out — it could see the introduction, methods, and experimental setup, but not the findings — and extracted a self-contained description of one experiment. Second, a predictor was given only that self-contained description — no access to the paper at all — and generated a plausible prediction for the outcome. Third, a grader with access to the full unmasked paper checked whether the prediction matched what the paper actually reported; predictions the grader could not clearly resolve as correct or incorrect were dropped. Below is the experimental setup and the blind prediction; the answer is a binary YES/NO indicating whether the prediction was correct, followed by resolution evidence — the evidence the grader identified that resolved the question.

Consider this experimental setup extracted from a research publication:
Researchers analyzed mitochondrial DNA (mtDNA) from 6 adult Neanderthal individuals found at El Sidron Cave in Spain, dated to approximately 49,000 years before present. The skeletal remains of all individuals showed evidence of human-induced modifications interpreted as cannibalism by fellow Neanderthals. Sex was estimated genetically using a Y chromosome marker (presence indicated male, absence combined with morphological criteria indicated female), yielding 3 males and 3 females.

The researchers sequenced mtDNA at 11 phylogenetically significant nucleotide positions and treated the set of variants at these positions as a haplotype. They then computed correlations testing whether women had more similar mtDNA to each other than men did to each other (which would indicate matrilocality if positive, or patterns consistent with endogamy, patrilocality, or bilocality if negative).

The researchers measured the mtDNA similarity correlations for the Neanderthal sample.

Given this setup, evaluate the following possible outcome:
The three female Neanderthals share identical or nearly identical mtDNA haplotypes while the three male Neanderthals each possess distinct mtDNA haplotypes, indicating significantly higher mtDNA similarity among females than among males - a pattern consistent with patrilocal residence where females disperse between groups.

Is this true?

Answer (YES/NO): NO